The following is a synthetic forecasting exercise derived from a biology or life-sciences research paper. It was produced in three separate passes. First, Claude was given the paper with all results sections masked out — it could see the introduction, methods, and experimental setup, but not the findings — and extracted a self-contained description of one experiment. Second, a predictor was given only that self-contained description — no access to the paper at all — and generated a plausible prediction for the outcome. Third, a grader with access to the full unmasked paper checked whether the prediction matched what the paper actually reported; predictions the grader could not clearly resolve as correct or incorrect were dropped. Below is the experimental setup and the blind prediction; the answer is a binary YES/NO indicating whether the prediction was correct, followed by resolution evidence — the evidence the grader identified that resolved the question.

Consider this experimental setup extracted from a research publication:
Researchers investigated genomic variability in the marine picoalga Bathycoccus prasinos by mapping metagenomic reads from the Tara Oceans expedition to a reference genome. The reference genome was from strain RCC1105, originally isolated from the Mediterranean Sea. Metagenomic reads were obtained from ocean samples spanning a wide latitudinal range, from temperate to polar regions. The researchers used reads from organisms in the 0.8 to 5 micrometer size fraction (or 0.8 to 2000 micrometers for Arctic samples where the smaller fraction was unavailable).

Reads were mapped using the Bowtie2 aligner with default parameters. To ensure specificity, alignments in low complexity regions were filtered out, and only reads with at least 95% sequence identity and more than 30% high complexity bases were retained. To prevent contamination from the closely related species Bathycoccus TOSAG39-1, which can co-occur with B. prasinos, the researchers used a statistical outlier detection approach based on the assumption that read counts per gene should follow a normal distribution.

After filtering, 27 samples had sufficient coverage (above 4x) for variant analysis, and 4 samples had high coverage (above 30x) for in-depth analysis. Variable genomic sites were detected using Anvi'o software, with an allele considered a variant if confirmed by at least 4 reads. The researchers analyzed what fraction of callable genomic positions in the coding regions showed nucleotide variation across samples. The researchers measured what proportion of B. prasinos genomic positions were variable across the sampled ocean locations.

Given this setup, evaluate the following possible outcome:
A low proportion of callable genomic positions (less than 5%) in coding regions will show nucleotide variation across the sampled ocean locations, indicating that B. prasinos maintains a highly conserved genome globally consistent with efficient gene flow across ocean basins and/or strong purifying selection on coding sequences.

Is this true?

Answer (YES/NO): NO